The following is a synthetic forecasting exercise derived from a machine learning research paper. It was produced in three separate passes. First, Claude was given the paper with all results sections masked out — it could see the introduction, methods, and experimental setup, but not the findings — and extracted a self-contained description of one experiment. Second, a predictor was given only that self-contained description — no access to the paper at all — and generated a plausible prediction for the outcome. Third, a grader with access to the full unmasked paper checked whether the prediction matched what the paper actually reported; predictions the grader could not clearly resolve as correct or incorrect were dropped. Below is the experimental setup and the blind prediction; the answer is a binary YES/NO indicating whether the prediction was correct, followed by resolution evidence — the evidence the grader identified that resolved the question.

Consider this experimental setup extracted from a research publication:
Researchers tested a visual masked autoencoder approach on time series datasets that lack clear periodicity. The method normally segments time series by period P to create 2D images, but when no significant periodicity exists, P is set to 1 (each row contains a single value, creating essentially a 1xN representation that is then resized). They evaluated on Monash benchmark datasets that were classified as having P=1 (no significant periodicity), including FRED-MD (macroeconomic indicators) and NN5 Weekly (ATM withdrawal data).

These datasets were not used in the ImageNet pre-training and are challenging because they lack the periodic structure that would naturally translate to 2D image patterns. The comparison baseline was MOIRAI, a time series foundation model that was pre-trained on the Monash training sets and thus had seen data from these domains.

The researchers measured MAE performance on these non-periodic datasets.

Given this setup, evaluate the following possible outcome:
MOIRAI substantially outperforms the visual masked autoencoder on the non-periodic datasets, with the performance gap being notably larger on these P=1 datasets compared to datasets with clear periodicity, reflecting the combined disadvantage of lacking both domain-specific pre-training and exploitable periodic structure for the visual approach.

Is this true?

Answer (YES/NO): NO